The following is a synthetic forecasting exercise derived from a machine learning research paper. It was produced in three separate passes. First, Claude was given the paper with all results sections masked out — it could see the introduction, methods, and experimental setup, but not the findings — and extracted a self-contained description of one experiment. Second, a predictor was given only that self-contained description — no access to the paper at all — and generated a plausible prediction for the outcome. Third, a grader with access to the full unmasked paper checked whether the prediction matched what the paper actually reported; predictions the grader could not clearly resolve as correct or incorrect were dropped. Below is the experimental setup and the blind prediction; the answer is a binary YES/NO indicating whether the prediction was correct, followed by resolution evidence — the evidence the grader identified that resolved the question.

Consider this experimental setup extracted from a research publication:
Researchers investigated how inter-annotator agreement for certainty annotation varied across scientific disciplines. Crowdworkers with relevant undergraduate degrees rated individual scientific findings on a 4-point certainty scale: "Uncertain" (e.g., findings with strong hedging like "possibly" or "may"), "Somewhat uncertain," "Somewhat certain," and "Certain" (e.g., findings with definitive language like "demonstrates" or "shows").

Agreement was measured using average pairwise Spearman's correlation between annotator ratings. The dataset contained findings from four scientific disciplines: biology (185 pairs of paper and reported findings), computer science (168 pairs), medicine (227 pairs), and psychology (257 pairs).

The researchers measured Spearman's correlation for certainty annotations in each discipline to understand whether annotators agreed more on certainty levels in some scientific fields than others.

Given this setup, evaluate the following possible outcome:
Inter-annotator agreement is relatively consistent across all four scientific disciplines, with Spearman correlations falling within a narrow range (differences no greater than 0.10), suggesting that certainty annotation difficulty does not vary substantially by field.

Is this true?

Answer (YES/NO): YES